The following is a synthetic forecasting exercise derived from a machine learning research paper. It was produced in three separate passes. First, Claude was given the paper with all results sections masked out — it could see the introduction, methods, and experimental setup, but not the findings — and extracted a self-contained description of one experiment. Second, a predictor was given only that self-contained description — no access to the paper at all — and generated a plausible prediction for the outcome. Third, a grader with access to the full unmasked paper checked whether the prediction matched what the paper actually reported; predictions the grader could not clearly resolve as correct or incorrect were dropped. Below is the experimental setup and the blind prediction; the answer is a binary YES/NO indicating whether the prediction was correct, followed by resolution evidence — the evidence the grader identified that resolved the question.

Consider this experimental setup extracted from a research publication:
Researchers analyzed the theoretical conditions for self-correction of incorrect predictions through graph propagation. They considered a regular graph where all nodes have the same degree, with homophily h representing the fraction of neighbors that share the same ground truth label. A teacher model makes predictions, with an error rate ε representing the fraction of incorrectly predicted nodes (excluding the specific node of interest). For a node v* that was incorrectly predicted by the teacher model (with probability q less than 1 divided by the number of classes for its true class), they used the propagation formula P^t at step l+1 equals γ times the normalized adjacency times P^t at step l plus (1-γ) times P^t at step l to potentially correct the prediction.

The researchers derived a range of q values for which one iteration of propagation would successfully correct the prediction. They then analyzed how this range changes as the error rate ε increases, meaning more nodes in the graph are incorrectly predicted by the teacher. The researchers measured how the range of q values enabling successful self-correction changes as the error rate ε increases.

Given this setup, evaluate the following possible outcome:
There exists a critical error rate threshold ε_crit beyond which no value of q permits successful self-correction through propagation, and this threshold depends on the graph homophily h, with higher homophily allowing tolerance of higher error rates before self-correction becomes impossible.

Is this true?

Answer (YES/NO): YES